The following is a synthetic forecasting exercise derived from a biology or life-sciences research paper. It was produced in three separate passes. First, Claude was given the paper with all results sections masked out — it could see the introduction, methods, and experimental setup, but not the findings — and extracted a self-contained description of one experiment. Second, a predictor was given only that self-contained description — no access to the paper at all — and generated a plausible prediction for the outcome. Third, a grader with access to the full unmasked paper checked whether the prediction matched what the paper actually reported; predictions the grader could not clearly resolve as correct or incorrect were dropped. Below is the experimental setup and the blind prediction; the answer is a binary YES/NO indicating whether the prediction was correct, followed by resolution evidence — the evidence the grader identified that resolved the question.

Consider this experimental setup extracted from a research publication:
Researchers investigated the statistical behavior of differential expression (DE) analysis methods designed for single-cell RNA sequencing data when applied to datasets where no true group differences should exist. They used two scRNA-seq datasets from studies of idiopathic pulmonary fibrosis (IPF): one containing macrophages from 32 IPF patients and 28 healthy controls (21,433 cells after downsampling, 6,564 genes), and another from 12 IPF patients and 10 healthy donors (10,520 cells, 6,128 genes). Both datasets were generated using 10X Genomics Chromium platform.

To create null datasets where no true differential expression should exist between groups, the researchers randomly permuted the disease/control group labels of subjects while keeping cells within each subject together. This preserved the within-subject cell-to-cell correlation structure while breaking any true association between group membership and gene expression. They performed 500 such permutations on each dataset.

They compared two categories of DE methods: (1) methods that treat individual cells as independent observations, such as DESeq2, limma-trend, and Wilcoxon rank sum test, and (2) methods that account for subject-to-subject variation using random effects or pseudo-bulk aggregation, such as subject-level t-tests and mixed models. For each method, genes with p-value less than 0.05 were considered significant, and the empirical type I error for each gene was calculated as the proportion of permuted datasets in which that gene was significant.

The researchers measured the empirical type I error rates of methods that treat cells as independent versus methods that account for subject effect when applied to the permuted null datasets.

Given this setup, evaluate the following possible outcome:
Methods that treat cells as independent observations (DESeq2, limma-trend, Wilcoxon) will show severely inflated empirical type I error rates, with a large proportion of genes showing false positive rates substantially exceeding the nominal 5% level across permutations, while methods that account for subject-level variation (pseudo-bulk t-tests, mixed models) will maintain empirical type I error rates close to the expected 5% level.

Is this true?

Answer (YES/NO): YES